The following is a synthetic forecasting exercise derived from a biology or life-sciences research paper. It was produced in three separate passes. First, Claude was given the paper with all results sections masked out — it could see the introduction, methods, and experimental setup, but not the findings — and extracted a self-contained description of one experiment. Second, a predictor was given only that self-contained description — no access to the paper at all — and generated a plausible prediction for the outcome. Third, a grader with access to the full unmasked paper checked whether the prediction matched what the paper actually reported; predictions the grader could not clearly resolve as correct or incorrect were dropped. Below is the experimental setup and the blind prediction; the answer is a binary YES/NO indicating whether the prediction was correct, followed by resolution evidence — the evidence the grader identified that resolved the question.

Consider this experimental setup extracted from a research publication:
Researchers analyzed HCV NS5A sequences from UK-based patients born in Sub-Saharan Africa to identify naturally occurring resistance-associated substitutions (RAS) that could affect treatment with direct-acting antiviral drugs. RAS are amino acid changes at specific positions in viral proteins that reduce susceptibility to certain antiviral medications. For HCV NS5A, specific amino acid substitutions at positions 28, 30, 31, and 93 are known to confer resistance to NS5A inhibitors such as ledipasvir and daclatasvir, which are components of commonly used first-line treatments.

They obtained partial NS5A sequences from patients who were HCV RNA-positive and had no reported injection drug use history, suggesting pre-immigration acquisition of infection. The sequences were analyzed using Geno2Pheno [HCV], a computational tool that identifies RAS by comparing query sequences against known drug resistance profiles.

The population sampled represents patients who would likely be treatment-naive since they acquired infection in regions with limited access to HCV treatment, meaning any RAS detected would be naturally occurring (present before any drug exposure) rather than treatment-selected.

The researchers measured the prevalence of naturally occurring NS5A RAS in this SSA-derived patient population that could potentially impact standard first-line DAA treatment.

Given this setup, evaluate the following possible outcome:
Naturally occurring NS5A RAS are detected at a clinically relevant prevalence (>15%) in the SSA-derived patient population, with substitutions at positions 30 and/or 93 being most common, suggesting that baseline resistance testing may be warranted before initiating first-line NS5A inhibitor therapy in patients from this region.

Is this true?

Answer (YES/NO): NO